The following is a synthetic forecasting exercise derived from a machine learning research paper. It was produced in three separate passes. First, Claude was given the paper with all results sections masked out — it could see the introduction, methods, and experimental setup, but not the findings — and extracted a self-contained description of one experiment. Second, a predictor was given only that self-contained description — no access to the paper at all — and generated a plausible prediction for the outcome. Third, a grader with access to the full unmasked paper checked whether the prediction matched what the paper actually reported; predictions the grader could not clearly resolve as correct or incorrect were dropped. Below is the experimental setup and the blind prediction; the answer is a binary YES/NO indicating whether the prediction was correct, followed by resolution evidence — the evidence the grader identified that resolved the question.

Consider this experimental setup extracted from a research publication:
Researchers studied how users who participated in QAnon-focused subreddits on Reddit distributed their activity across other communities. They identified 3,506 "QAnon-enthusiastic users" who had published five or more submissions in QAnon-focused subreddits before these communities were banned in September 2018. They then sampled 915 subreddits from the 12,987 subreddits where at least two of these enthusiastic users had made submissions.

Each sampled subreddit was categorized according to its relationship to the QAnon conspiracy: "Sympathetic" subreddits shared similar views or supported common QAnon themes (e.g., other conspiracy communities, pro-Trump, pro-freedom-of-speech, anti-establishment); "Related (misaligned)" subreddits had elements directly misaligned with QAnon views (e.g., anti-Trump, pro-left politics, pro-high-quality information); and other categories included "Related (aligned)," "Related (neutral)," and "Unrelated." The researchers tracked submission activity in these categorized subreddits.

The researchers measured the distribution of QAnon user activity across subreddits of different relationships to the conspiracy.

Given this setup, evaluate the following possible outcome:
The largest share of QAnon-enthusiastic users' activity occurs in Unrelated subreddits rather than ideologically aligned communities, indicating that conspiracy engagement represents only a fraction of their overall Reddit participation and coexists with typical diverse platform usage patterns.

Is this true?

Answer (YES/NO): NO